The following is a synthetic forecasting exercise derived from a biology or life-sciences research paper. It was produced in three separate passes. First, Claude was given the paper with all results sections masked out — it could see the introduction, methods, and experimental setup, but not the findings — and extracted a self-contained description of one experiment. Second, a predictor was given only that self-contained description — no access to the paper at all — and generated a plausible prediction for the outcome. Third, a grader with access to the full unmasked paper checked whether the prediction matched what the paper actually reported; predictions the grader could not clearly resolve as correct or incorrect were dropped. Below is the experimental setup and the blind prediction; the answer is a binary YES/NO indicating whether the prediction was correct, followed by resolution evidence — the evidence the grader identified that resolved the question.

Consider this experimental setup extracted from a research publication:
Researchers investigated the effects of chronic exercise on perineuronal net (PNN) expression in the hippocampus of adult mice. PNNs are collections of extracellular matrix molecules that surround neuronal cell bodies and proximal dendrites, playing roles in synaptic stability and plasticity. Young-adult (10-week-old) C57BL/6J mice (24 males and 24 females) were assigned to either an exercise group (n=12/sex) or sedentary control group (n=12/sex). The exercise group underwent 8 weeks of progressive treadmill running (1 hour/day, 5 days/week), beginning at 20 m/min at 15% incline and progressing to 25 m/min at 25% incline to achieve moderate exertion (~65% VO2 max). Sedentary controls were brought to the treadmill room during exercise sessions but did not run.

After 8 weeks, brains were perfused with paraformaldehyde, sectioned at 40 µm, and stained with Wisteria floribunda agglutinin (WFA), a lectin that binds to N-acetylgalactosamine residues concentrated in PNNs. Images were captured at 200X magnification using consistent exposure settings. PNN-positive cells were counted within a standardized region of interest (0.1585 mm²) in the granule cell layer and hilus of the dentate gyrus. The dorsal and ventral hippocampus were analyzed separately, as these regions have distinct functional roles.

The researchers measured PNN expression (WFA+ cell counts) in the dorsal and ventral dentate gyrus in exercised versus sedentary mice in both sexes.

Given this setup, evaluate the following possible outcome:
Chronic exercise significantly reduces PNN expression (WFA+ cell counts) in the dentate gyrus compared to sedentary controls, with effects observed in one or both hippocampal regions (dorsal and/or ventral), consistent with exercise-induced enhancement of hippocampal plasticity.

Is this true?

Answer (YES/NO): YES